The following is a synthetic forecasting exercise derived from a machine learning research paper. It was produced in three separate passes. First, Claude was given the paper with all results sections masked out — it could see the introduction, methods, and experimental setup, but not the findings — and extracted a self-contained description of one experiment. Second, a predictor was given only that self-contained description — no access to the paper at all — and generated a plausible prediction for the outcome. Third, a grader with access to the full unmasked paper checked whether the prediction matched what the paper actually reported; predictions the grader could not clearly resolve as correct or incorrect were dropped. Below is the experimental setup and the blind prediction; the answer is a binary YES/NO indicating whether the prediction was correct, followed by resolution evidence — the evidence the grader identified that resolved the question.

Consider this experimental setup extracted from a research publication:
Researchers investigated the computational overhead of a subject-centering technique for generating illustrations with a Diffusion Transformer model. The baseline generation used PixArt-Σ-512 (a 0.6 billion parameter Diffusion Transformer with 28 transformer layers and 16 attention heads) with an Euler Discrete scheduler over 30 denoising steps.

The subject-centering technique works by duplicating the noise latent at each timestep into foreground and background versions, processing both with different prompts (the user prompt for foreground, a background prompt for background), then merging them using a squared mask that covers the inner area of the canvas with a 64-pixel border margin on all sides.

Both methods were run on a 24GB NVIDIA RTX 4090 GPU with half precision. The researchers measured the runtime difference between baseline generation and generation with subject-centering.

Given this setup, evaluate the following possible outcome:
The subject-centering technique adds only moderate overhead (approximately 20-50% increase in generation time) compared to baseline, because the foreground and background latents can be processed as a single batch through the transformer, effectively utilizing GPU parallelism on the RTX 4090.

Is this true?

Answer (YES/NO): YES